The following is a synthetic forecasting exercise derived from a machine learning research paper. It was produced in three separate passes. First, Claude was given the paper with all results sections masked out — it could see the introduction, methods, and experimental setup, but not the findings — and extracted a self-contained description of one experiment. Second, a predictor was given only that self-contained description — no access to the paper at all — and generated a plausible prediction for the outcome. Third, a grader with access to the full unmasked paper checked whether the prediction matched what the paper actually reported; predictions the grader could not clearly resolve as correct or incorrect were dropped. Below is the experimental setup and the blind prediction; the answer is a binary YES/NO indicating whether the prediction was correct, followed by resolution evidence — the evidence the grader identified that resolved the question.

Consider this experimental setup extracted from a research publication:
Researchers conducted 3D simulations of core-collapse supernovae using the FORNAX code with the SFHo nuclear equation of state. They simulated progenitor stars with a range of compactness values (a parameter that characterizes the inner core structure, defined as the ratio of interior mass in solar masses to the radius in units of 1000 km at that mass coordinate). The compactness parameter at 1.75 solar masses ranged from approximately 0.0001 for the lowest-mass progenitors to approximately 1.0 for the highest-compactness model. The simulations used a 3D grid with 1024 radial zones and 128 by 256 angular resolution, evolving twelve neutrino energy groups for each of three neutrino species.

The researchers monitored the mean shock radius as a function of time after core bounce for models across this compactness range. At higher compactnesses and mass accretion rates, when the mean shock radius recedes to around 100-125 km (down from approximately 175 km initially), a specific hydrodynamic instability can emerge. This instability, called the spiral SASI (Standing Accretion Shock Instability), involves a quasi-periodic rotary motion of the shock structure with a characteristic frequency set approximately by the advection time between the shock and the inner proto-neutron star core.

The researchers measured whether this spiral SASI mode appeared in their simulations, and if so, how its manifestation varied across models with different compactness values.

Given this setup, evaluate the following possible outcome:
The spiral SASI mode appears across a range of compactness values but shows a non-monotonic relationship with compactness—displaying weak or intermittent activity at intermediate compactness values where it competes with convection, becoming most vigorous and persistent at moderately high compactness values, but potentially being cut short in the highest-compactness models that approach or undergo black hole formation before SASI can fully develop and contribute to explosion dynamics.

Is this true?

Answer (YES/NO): NO